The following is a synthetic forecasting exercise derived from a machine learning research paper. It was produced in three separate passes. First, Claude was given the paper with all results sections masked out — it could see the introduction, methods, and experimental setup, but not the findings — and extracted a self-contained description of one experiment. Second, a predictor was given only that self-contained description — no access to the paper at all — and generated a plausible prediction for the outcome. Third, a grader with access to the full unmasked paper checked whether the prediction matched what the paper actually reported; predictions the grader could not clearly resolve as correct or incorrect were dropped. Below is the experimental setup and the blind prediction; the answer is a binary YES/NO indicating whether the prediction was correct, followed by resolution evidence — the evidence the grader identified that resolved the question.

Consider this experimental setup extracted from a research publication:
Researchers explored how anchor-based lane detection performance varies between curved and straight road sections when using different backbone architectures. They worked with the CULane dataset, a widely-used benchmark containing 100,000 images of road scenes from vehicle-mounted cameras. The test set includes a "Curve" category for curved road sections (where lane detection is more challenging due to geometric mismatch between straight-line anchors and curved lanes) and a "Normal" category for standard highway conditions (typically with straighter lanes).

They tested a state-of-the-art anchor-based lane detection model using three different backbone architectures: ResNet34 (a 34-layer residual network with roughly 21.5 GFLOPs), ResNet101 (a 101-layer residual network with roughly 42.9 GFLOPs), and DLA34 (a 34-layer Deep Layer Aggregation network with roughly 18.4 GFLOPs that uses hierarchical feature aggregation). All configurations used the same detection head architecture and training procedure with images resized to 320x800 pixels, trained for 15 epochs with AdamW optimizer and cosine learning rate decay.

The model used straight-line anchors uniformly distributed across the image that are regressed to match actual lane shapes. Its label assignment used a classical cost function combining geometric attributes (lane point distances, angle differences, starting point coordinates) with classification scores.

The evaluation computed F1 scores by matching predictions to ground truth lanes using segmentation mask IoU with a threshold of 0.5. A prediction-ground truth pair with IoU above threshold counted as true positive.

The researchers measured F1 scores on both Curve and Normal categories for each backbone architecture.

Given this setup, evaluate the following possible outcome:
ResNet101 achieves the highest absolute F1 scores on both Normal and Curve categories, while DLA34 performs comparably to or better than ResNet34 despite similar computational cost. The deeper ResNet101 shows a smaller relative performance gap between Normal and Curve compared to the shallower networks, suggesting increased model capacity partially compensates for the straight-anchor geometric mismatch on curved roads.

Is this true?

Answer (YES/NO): YES